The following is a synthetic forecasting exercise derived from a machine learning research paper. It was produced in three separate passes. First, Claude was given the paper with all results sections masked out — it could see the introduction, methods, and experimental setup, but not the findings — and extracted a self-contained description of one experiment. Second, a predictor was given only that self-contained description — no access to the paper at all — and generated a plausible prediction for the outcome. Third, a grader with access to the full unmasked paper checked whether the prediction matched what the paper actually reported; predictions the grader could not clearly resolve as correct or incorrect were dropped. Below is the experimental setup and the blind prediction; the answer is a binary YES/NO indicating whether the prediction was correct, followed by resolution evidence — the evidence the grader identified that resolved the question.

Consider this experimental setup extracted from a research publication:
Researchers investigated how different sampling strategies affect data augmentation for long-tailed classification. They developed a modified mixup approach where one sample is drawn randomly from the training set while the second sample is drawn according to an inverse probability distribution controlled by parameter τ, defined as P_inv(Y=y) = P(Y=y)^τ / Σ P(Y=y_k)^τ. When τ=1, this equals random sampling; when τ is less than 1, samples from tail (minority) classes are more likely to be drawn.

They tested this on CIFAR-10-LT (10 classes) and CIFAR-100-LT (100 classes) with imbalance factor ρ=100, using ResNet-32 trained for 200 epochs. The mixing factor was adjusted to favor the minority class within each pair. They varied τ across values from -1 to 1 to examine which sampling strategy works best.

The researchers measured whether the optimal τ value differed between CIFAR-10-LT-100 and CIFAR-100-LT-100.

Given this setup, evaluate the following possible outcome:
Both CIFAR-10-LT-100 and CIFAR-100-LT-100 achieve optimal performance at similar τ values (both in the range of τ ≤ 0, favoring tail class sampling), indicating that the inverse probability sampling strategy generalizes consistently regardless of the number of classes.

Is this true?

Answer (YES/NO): NO